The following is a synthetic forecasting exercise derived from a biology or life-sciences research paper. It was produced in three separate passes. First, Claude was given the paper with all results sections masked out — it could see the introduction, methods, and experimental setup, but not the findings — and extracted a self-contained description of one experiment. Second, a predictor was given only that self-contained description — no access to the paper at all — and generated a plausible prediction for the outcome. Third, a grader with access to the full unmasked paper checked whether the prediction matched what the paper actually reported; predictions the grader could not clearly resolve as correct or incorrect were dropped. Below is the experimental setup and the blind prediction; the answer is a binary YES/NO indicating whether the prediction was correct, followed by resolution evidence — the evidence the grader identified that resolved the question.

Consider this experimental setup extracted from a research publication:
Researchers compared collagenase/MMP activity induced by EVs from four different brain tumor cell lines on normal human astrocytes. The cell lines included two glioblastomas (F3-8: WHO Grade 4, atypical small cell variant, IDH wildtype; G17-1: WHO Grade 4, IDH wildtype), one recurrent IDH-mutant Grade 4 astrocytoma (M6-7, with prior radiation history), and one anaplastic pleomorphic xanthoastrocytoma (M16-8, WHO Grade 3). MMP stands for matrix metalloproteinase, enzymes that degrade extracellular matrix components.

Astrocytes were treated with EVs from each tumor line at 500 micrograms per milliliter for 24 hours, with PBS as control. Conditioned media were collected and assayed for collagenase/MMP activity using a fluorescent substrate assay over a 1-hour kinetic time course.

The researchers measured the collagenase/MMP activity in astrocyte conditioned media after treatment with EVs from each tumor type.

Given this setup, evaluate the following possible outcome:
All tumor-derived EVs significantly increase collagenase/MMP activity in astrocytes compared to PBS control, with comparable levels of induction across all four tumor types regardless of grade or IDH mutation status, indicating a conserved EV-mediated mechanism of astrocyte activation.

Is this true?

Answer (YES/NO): NO